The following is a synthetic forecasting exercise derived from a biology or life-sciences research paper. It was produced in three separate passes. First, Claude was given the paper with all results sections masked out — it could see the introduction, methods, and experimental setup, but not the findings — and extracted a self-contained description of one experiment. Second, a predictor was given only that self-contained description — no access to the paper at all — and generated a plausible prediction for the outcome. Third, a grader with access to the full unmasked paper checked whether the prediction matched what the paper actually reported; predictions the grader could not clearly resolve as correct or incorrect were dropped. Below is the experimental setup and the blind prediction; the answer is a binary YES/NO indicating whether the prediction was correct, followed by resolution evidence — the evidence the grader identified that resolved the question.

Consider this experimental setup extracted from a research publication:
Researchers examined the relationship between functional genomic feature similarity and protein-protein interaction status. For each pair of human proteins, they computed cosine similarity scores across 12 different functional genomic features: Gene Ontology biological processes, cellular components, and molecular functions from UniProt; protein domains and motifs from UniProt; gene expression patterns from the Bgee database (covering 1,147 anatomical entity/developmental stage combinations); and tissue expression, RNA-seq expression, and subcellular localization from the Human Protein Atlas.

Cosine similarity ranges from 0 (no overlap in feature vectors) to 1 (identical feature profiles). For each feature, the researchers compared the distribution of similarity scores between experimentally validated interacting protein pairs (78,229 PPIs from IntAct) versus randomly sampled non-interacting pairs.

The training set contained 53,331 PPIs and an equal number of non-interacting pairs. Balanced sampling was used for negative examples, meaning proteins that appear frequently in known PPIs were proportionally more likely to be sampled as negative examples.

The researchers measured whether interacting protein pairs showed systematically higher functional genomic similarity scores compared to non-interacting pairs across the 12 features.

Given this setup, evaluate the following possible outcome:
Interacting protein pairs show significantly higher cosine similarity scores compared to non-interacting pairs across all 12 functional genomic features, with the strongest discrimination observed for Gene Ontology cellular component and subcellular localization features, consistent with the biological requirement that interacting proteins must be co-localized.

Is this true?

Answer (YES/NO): NO